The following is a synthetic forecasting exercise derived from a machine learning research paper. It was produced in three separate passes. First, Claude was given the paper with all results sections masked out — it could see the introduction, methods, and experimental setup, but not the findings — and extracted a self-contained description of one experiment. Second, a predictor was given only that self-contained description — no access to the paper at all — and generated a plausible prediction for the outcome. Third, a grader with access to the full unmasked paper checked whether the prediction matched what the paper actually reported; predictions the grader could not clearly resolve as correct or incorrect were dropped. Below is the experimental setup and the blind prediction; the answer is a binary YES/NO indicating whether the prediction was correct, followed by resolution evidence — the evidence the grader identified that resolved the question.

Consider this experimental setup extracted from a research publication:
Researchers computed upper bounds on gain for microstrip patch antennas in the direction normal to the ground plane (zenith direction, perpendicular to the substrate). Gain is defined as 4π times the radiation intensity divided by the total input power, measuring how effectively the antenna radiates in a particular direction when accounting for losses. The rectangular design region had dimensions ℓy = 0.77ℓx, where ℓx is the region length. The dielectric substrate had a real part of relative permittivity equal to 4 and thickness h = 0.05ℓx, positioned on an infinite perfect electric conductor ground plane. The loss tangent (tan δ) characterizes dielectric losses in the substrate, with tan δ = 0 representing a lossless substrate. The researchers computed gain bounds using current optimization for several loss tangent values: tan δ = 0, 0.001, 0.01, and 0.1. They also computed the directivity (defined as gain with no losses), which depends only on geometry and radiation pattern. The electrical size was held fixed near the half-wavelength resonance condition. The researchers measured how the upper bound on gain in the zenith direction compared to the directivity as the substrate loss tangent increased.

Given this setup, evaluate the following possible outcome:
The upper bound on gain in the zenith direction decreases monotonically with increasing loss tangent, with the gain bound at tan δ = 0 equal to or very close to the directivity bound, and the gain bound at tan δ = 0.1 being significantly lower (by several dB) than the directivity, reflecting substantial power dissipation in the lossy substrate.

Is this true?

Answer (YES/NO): YES